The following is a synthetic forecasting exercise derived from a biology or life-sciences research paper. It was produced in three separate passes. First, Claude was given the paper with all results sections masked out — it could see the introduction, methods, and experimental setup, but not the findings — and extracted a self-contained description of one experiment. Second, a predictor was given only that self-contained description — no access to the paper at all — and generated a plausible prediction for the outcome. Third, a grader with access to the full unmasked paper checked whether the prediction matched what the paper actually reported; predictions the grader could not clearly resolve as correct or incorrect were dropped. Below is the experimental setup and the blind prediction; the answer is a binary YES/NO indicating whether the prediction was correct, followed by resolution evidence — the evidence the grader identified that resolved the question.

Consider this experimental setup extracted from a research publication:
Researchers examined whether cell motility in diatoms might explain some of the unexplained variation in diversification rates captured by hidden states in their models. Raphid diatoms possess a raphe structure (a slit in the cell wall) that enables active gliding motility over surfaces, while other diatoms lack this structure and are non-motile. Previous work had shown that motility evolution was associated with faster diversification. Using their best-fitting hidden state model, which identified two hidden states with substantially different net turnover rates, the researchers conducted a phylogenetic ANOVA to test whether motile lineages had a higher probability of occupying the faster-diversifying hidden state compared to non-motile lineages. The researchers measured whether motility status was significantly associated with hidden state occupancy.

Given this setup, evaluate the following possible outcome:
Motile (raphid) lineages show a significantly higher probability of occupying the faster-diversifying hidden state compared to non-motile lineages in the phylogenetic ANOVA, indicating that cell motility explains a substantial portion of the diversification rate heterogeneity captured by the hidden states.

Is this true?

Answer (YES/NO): NO